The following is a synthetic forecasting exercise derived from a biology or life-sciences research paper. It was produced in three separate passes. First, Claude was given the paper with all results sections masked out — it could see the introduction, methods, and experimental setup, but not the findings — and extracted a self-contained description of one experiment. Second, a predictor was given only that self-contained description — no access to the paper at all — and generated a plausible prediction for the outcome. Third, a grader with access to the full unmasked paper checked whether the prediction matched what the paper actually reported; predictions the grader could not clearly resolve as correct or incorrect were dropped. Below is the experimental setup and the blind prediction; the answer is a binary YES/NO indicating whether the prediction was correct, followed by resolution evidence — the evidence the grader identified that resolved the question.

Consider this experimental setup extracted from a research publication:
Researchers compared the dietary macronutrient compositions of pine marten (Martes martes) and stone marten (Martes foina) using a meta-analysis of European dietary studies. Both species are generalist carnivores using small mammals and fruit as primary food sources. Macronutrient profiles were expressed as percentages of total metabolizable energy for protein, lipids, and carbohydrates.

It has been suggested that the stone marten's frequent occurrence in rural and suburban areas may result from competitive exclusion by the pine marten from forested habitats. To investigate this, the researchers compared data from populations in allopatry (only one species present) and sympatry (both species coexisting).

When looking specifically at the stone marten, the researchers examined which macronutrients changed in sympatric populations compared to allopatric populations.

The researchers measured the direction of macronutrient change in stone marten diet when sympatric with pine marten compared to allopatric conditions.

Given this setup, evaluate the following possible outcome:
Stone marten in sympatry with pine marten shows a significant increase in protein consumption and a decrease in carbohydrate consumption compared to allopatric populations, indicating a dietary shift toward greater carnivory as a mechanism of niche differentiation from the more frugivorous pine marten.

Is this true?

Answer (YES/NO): NO